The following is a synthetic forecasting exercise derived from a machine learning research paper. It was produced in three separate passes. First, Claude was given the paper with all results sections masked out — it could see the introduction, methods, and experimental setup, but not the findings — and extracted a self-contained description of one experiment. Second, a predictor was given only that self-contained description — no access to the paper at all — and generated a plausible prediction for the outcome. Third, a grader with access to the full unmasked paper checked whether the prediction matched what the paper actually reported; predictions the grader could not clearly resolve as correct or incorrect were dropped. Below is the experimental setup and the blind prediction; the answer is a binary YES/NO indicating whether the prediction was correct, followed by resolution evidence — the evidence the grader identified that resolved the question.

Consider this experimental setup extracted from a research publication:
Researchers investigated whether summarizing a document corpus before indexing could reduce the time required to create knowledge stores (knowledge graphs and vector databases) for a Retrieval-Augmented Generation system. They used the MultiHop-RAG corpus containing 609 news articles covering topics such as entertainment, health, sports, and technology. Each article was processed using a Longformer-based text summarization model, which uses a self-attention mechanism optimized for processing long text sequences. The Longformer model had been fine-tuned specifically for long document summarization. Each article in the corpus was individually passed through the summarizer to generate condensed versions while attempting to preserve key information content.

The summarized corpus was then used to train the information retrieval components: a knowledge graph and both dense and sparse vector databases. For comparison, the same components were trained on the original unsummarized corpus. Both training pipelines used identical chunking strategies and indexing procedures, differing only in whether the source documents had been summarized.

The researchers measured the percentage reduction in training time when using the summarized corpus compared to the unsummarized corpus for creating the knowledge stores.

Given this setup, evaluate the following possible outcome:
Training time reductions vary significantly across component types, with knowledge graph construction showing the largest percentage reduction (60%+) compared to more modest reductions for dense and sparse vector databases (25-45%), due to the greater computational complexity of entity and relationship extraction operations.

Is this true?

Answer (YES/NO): NO